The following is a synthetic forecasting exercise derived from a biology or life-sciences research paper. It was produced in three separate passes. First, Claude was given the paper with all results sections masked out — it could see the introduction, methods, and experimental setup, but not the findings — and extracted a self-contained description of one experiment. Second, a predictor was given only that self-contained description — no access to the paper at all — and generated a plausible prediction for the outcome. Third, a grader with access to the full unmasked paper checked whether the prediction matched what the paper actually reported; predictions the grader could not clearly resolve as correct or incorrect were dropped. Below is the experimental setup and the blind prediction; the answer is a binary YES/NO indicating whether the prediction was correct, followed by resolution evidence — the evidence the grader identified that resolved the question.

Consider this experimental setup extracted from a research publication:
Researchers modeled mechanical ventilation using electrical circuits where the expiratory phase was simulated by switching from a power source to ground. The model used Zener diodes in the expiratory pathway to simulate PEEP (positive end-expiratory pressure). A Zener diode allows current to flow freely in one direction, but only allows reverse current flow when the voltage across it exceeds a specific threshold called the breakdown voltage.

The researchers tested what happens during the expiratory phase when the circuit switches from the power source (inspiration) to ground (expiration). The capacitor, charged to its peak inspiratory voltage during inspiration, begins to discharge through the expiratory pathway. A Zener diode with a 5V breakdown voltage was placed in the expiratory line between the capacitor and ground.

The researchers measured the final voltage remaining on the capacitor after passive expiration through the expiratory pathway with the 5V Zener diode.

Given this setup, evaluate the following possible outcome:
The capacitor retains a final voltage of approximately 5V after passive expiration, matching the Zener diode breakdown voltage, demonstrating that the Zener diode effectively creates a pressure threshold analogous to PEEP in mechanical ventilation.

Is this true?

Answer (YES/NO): YES